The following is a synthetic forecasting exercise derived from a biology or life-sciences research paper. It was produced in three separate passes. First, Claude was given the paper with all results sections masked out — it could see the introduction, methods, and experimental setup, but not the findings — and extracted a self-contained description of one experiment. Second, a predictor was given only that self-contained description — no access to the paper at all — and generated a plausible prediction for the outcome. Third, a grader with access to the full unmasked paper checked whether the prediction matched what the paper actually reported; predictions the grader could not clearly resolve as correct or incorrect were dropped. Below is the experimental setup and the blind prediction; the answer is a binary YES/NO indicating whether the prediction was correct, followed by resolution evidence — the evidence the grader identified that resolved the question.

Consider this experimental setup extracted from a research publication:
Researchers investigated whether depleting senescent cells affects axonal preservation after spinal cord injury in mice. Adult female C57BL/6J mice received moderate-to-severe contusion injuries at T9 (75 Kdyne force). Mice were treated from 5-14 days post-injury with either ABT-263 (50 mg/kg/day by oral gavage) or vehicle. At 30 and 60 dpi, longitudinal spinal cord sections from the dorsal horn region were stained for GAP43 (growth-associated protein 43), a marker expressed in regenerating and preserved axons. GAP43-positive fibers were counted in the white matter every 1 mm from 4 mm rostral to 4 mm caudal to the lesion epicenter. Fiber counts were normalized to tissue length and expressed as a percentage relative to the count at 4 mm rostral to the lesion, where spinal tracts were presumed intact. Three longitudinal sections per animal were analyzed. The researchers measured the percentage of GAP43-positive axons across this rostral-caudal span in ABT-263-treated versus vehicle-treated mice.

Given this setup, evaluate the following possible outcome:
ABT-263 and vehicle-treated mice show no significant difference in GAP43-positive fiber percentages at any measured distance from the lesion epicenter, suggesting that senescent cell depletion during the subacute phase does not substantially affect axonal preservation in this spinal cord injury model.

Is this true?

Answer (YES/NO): NO